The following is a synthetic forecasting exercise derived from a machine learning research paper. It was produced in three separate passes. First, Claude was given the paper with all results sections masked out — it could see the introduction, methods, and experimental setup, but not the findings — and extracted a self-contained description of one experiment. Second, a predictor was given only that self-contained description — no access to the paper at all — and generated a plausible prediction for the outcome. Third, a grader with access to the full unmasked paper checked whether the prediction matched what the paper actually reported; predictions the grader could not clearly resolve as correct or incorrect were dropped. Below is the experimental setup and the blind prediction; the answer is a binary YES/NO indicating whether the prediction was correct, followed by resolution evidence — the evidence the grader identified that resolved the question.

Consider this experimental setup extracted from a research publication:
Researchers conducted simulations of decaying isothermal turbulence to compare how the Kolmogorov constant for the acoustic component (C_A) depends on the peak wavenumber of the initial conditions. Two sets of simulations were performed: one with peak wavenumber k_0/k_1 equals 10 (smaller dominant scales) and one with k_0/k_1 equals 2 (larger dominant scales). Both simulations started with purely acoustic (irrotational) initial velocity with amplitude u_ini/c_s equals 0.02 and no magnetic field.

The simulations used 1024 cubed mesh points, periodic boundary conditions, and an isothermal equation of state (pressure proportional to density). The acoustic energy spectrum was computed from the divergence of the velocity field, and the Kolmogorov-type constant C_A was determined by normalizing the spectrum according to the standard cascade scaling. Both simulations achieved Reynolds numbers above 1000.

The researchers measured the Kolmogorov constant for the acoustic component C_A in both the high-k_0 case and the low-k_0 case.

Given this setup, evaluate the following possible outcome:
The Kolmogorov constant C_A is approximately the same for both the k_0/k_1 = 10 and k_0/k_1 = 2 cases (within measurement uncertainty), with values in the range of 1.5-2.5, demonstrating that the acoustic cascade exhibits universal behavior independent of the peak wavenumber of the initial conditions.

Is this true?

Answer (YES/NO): NO